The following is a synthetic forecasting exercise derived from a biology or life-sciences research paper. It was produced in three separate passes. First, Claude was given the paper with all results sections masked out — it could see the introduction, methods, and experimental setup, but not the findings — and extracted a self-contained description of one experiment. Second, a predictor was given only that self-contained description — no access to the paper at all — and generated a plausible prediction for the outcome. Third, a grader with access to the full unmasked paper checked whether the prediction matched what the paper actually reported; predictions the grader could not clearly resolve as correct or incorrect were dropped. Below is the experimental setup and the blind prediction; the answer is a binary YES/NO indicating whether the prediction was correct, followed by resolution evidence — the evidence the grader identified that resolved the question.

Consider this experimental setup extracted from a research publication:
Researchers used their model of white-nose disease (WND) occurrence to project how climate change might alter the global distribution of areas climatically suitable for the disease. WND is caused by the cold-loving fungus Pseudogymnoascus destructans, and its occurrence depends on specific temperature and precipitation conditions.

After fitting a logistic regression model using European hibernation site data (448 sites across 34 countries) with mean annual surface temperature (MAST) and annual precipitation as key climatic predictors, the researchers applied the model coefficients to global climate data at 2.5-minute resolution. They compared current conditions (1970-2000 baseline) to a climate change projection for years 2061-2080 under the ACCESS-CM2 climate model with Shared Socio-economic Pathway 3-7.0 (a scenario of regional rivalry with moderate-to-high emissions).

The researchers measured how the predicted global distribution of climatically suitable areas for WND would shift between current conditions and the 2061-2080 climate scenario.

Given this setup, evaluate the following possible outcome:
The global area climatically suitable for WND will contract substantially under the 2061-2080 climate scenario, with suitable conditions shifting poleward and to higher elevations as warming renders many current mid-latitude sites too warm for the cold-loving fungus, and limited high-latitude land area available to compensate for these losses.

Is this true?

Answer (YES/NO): NO